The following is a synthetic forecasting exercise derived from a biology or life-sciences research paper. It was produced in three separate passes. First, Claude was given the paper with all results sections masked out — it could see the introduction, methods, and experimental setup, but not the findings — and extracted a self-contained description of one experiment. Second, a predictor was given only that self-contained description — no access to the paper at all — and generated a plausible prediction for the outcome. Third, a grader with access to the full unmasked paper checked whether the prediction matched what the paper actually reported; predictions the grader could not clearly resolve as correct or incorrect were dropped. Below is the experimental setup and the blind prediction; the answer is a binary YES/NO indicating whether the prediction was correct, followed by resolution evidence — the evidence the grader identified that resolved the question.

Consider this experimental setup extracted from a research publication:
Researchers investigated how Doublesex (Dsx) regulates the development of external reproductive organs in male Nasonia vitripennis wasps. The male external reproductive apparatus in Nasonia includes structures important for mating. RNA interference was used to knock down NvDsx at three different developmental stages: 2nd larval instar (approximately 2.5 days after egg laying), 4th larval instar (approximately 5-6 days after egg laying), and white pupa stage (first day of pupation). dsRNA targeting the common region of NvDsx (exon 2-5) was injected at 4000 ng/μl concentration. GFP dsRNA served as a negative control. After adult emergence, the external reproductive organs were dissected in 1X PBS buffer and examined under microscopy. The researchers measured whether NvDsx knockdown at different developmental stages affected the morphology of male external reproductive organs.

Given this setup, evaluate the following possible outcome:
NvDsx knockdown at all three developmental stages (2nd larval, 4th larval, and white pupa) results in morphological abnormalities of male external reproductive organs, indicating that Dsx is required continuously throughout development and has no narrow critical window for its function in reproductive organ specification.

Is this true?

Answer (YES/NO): NO